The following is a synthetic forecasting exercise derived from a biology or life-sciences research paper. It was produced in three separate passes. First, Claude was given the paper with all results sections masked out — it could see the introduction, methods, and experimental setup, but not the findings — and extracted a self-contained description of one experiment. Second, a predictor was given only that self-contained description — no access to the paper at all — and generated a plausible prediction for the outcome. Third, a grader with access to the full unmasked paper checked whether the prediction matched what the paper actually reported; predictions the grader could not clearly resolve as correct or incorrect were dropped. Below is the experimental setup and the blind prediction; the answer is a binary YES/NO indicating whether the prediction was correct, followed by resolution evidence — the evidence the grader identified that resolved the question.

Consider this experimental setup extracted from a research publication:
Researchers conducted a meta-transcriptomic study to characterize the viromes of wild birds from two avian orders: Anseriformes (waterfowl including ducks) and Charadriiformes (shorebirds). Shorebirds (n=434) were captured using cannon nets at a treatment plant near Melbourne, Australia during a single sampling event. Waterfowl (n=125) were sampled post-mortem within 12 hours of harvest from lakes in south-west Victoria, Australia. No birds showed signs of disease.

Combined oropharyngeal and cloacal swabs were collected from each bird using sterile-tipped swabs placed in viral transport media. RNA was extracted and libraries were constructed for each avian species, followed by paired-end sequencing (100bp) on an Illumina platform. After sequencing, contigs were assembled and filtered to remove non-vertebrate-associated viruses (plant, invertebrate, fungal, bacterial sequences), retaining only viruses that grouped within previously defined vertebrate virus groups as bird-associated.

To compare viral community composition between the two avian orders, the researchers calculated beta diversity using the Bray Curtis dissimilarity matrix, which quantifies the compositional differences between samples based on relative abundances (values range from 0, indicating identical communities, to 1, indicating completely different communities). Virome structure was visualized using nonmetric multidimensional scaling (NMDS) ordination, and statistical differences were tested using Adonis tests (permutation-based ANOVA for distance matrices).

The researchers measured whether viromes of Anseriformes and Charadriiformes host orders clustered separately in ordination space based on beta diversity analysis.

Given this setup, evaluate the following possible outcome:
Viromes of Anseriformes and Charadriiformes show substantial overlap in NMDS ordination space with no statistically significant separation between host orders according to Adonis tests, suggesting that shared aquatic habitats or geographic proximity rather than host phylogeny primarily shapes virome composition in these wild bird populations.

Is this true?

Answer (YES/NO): YES